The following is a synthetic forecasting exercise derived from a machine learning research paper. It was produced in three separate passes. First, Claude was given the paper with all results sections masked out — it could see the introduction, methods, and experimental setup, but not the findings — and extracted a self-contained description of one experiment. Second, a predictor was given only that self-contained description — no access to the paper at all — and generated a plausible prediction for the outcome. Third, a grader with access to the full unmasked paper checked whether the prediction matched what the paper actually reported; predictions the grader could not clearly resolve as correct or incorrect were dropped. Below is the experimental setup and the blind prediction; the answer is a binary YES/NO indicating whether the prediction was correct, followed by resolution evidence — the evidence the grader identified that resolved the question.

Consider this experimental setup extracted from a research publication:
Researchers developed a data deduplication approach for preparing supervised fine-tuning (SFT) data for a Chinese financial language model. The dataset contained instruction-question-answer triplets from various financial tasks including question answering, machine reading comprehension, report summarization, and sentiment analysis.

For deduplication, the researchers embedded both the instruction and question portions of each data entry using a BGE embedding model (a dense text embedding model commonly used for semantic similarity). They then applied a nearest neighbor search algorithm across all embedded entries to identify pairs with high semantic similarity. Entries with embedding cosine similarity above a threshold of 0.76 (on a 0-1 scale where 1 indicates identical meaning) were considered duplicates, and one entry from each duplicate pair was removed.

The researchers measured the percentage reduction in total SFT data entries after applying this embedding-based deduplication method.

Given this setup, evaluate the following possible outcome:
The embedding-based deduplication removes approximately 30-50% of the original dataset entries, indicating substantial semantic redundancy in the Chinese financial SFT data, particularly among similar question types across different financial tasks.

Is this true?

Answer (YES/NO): NO